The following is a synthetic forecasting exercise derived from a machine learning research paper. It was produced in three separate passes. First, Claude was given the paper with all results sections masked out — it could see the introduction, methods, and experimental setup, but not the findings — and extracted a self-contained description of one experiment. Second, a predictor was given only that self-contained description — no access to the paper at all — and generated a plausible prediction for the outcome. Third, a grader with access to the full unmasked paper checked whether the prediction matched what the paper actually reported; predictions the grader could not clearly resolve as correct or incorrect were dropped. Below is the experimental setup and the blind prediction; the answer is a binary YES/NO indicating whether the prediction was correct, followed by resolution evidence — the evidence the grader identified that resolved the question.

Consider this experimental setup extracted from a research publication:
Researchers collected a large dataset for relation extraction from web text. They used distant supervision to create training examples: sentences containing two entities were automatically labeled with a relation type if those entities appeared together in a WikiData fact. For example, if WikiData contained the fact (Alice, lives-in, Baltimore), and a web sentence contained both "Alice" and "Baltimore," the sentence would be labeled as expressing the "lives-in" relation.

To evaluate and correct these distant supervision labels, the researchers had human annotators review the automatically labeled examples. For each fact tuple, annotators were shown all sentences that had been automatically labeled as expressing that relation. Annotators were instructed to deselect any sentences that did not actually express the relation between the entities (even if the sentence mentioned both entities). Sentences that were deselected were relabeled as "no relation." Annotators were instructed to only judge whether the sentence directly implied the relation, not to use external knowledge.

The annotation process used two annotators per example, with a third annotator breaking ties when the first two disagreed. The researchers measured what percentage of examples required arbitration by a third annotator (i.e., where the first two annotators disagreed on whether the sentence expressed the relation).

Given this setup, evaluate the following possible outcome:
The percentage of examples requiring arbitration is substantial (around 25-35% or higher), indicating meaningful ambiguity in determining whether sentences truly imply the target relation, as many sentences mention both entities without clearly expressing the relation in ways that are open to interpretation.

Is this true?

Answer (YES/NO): NO